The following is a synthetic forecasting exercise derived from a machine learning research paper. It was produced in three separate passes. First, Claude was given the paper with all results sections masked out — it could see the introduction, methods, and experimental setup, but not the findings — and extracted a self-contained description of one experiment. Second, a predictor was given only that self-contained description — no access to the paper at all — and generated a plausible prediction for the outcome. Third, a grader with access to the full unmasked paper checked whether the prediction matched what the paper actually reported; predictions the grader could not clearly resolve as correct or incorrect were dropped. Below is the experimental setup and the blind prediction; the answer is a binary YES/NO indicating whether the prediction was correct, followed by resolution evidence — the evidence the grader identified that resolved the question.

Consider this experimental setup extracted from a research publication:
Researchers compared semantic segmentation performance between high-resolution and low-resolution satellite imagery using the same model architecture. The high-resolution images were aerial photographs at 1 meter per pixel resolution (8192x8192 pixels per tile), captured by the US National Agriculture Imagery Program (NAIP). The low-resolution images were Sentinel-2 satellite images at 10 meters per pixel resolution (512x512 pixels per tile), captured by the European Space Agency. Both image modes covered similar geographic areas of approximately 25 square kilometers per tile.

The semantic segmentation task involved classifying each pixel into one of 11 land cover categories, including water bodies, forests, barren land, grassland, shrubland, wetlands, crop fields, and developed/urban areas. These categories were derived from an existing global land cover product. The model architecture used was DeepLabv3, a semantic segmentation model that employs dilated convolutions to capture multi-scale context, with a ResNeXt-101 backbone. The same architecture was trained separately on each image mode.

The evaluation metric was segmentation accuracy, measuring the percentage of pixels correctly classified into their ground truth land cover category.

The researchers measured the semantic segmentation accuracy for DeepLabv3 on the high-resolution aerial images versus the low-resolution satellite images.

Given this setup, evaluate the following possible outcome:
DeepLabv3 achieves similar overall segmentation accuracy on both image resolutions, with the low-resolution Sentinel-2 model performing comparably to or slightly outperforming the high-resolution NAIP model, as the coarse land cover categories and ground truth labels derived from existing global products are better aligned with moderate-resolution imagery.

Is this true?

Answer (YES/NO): NO